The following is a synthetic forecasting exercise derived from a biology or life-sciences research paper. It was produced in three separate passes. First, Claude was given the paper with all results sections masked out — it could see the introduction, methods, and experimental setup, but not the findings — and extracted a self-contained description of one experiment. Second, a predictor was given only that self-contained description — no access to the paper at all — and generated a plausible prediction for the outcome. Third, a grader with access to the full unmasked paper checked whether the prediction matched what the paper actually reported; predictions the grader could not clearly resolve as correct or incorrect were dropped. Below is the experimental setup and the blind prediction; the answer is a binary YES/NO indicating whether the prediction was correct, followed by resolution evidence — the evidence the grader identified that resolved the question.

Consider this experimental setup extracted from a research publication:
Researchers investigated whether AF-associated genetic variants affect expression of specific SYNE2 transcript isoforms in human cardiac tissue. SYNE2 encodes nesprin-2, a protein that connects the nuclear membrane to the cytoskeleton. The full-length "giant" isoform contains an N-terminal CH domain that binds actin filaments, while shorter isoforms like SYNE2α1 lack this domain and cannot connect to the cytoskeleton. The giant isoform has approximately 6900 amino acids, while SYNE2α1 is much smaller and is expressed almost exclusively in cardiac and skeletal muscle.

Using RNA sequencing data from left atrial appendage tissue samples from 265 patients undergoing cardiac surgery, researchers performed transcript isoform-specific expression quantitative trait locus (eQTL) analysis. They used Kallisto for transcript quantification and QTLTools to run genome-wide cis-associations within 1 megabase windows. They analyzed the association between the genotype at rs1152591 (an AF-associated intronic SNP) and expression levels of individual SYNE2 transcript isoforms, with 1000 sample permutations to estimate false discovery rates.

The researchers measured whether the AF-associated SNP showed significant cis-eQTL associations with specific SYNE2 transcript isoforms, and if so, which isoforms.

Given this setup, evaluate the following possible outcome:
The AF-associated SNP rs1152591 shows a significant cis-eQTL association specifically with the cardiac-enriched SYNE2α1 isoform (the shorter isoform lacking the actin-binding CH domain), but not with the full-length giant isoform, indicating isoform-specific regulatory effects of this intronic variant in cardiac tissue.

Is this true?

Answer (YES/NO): YES